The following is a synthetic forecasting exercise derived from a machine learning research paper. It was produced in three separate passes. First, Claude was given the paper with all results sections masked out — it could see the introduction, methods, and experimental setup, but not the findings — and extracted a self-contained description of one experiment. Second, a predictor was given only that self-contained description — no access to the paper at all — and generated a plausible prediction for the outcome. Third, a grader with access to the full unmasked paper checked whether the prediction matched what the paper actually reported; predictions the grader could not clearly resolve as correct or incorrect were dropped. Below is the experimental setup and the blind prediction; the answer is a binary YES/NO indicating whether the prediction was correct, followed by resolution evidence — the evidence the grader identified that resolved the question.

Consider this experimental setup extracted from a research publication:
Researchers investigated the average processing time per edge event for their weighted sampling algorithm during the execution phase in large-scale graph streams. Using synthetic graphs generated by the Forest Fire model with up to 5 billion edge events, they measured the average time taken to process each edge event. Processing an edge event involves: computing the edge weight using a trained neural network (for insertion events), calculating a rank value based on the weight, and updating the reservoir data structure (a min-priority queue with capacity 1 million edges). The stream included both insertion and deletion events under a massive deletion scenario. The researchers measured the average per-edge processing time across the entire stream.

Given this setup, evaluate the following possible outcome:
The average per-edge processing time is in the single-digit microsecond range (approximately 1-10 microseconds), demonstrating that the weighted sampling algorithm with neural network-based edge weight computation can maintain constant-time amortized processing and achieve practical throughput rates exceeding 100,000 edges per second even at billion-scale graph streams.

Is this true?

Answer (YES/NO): YES